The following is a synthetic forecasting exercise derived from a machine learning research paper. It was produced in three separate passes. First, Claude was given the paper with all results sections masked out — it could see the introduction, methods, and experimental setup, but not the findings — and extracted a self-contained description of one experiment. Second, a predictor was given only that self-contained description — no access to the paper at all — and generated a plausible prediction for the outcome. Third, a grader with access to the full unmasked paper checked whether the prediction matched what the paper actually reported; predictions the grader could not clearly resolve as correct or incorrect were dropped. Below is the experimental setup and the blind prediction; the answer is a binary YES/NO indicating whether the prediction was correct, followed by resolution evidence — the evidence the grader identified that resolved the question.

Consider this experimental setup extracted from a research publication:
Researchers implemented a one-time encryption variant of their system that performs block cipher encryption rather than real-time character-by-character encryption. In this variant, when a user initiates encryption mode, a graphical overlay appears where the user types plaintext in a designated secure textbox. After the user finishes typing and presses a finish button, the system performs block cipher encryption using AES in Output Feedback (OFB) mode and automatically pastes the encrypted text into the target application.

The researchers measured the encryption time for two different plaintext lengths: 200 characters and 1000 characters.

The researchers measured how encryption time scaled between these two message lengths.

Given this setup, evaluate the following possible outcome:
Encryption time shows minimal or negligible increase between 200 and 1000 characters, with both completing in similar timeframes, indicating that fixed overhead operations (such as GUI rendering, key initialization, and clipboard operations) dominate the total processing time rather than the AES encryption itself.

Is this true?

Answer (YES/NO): YES